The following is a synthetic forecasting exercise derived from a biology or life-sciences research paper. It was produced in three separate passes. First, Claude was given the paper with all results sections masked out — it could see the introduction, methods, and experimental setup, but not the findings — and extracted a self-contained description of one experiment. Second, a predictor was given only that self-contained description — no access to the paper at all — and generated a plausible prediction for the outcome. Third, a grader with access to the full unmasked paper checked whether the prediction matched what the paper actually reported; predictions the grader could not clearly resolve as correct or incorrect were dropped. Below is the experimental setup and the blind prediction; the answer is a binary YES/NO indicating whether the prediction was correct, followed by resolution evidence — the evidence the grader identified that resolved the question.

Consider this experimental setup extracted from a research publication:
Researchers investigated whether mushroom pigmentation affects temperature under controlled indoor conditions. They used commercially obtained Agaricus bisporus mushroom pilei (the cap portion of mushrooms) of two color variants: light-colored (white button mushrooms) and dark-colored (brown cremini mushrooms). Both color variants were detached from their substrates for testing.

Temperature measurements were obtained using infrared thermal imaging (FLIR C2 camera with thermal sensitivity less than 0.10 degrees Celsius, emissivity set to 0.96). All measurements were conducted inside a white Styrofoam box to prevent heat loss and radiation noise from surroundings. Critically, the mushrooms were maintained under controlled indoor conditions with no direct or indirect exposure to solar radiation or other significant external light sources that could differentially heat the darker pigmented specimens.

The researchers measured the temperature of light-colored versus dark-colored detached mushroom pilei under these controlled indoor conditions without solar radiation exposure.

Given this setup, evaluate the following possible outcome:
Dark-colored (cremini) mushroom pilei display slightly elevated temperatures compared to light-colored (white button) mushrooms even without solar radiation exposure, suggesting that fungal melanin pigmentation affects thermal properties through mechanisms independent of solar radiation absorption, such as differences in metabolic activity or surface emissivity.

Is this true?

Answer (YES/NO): NO